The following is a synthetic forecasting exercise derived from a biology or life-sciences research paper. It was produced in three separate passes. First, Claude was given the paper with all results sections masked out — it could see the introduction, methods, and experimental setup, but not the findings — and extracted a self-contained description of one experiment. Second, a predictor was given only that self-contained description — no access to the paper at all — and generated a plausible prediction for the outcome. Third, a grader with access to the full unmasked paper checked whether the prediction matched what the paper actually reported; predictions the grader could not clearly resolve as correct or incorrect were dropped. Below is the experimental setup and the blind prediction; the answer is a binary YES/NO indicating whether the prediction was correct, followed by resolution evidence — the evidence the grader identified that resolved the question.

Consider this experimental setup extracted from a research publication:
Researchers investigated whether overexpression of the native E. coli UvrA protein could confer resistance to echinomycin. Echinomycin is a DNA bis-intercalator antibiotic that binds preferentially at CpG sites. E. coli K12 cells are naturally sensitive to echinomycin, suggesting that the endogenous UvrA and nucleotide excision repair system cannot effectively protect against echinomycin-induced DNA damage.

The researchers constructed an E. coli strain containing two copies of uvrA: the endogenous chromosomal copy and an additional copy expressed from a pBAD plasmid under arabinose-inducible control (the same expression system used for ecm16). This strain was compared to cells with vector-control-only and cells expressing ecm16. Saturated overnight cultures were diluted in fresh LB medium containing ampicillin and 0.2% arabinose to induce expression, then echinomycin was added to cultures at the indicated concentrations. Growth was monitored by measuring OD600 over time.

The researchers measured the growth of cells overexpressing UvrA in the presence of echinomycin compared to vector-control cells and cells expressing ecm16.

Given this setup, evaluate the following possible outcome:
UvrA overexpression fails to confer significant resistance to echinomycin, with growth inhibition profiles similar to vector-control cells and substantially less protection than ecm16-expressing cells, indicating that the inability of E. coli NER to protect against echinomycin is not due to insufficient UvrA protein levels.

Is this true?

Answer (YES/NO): YES